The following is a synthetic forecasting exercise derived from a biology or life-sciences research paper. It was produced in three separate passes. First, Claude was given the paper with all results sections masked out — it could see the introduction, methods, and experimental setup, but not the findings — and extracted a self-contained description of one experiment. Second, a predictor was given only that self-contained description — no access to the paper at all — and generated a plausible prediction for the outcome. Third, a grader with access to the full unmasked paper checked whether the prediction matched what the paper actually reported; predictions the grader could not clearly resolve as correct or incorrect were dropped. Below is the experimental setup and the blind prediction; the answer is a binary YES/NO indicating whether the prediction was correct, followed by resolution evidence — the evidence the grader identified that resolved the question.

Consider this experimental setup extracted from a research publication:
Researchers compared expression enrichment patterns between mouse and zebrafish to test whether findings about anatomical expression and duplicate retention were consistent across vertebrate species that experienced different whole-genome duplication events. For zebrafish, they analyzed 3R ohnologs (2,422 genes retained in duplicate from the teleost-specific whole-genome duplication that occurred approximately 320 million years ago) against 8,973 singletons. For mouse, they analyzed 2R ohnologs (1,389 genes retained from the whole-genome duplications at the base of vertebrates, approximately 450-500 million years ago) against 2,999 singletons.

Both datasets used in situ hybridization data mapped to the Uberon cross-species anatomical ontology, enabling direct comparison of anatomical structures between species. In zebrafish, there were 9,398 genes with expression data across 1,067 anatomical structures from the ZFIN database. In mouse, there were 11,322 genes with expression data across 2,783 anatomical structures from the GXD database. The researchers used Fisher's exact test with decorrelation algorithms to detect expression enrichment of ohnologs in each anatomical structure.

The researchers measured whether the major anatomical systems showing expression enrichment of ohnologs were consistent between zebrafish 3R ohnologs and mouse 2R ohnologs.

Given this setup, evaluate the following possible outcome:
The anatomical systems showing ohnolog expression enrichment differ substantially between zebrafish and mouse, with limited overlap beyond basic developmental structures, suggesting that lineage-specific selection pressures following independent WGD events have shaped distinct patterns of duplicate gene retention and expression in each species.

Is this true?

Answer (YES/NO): NO